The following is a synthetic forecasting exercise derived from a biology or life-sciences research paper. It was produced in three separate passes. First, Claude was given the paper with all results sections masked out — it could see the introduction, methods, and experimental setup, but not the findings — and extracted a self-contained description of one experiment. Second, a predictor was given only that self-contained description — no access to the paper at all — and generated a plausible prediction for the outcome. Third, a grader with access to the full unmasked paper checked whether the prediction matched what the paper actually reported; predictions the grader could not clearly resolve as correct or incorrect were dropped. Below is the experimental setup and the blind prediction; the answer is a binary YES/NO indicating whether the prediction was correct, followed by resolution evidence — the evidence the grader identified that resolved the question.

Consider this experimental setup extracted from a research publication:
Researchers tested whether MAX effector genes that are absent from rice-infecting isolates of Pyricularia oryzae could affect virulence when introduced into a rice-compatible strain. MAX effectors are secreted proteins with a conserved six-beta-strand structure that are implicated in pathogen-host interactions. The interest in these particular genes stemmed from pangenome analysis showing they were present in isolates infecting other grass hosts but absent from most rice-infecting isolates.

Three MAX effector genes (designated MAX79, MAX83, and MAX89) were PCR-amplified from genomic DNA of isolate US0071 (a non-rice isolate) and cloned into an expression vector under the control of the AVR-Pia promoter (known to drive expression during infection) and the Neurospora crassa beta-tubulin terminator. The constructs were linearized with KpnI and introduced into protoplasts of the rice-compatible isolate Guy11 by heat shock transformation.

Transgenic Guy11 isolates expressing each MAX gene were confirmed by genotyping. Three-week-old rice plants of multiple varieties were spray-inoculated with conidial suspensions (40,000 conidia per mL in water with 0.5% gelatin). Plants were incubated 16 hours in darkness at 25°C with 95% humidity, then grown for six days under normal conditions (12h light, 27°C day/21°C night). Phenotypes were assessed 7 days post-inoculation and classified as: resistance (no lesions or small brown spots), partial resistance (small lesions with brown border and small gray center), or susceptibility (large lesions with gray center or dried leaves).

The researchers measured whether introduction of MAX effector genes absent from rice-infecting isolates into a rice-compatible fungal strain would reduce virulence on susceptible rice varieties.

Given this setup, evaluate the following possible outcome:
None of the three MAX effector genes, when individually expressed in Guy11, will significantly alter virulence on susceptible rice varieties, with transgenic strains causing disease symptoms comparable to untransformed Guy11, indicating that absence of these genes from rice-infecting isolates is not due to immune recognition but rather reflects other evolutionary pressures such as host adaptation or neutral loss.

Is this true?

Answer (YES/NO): YES